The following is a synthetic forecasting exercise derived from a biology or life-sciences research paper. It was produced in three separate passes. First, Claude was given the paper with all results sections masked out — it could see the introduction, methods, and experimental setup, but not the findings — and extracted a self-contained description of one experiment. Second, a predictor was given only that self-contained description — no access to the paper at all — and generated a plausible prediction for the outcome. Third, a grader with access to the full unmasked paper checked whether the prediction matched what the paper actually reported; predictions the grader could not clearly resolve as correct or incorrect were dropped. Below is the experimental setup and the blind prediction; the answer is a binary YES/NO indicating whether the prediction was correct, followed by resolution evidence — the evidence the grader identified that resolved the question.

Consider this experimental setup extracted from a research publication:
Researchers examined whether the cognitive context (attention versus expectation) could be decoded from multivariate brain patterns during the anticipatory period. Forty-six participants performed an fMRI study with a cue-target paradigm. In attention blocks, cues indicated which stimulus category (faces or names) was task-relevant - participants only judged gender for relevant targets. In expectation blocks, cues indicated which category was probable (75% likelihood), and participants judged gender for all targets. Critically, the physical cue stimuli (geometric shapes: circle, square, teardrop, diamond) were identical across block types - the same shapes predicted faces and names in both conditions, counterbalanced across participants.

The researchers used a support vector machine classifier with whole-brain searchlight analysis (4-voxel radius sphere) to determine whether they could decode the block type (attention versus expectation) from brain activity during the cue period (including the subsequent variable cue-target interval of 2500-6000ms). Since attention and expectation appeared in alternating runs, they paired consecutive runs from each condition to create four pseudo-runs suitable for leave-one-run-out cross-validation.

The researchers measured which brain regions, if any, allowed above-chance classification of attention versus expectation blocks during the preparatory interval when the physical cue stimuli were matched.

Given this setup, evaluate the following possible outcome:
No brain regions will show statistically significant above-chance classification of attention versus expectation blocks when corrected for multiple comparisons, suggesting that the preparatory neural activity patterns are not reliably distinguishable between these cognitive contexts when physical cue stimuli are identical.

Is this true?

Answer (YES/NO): NO